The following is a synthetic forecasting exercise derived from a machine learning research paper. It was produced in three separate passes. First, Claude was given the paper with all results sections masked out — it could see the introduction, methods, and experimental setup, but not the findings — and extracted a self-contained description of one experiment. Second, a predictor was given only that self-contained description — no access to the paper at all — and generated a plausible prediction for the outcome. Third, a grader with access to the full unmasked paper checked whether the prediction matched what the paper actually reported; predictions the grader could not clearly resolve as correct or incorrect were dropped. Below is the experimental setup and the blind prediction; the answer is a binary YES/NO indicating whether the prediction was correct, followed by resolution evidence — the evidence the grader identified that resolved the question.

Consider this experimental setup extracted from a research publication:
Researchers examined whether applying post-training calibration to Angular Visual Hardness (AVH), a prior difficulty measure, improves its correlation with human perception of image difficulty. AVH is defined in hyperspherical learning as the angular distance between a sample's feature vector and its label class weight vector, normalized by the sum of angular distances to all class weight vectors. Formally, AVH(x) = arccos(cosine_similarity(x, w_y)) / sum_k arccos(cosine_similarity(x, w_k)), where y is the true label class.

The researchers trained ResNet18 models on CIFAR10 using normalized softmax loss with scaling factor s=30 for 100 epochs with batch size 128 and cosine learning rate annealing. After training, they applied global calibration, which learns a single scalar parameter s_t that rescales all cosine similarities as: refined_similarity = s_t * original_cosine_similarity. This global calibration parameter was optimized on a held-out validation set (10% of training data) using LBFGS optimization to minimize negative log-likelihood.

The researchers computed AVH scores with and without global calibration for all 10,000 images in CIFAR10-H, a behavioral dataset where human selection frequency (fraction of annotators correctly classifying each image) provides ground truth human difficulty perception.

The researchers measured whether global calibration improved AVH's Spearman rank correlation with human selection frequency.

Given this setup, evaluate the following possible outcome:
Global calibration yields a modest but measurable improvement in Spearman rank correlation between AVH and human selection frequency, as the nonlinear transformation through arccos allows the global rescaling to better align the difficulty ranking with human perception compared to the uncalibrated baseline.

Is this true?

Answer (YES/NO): YES